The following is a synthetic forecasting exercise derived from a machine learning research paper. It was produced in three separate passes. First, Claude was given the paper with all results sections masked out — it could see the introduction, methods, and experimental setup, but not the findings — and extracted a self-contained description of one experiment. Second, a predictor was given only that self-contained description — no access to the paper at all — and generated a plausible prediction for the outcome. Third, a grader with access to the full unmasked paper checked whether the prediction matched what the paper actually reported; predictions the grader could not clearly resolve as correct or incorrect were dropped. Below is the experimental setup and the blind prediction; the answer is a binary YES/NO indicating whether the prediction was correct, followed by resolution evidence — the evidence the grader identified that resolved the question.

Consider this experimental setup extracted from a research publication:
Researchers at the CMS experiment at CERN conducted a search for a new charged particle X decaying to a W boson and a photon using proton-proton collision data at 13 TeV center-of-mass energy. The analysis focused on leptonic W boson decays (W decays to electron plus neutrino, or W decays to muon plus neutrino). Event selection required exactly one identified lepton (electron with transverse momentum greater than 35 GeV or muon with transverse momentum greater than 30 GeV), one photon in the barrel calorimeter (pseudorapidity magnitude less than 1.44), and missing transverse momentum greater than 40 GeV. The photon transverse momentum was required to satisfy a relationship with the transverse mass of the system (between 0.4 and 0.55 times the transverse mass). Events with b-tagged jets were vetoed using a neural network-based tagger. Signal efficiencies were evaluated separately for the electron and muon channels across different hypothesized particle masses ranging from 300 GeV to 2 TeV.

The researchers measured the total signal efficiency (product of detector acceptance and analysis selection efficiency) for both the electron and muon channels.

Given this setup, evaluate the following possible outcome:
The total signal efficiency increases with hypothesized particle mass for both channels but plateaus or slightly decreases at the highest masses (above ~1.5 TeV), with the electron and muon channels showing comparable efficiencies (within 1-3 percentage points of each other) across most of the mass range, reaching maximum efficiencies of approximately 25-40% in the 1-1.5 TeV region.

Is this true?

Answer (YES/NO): NO